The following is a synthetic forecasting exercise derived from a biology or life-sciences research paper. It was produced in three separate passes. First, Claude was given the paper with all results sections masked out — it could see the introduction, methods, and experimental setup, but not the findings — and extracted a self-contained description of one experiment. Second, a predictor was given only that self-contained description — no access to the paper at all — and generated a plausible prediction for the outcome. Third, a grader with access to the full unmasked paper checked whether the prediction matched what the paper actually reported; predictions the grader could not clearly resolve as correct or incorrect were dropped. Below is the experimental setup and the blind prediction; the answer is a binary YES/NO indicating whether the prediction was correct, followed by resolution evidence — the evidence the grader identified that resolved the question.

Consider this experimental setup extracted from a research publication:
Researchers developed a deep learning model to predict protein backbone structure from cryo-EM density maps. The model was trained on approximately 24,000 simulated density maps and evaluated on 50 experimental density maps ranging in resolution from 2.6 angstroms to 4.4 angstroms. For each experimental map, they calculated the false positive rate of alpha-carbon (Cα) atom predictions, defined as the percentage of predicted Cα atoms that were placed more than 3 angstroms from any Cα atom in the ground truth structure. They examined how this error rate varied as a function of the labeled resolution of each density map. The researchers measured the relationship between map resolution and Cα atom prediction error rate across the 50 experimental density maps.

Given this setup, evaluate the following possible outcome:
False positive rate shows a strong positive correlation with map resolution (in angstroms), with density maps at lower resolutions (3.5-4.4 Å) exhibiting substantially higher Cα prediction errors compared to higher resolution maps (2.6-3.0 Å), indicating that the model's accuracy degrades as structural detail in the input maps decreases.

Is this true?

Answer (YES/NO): YES